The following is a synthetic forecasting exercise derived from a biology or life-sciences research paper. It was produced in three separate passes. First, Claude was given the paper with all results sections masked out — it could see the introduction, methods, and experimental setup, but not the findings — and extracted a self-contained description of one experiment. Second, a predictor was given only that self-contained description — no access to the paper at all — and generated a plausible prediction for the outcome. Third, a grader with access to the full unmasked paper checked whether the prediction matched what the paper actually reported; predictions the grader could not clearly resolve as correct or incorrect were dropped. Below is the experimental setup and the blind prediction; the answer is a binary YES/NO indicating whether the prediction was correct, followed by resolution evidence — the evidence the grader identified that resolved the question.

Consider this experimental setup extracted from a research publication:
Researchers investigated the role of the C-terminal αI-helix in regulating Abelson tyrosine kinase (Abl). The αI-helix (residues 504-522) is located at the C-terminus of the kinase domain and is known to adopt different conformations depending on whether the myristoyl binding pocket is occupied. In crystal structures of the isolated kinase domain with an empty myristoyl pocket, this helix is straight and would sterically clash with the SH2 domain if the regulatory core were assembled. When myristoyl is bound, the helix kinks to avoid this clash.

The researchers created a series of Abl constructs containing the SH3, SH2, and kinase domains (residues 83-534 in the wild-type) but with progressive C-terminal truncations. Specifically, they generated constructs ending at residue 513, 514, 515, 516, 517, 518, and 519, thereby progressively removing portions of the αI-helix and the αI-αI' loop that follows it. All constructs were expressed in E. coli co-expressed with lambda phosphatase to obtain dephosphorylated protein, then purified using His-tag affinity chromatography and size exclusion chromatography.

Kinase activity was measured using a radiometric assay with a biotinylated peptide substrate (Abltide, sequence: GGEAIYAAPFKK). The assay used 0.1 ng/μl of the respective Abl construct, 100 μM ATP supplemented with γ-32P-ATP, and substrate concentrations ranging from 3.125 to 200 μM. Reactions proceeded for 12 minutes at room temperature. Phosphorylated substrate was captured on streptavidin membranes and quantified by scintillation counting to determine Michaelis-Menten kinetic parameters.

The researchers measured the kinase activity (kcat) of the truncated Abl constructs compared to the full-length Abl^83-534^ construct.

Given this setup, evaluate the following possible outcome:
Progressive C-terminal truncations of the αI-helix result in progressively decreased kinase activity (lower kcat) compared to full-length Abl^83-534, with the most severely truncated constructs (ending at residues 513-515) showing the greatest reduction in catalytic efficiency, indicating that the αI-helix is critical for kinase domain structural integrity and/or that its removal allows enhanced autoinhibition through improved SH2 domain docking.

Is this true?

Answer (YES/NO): YES